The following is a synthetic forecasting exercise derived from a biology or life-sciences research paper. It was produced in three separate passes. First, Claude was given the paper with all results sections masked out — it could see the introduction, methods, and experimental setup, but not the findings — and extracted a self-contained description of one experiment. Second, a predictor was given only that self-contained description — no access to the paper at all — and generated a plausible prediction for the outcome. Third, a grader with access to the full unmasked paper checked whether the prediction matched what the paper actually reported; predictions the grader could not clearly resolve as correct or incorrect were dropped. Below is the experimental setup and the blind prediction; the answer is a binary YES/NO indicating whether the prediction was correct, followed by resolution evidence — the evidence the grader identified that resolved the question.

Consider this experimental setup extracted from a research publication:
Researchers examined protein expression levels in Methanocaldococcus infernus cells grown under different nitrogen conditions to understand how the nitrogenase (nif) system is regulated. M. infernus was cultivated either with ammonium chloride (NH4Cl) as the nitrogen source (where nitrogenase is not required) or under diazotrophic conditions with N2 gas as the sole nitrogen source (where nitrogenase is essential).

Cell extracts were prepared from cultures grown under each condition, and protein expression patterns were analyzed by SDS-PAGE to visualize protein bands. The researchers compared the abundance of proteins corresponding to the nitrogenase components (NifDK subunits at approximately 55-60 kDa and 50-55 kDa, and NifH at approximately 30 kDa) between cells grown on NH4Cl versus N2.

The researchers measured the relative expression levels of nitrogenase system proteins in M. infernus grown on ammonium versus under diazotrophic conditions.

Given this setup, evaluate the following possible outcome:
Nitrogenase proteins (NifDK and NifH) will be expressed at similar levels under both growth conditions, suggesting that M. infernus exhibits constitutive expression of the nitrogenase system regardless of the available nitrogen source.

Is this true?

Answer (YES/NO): NO